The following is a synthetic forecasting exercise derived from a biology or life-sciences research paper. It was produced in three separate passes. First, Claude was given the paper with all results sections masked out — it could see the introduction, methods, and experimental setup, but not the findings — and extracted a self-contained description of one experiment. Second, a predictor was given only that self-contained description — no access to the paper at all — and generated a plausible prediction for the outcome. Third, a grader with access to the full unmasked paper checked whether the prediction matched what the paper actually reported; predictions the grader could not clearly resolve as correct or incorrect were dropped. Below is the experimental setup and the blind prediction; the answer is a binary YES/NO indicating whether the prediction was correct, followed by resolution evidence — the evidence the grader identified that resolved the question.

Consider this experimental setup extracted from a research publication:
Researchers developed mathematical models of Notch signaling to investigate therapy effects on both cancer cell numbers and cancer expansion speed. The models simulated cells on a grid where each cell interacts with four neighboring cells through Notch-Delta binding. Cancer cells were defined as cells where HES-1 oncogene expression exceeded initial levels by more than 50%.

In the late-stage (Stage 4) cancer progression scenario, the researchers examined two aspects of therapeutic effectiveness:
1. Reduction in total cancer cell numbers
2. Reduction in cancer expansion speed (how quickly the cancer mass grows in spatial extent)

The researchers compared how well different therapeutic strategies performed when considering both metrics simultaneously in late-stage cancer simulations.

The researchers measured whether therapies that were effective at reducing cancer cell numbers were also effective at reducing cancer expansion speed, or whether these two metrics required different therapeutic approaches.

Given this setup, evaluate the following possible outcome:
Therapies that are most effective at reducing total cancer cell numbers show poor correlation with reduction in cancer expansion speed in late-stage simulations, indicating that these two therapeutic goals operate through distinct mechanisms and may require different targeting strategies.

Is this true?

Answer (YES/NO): NO